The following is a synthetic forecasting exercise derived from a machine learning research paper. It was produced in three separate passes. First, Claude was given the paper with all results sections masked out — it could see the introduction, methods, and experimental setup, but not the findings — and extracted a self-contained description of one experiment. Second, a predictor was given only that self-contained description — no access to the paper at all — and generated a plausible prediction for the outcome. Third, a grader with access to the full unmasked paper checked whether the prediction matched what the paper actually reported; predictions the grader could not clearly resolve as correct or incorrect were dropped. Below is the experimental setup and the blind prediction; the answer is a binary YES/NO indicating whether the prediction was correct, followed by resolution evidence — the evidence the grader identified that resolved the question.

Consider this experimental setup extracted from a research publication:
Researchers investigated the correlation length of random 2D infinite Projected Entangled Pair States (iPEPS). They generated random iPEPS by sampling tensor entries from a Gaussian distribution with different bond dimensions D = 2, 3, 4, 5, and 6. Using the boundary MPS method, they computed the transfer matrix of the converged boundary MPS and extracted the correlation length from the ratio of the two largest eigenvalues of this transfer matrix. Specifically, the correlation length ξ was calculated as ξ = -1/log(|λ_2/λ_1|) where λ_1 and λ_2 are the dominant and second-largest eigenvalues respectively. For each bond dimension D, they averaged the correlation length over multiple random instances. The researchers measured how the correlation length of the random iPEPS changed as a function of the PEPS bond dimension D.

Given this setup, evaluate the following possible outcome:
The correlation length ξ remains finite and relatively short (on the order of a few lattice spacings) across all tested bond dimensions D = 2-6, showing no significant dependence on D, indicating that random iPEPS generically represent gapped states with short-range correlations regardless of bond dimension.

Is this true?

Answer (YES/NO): NO